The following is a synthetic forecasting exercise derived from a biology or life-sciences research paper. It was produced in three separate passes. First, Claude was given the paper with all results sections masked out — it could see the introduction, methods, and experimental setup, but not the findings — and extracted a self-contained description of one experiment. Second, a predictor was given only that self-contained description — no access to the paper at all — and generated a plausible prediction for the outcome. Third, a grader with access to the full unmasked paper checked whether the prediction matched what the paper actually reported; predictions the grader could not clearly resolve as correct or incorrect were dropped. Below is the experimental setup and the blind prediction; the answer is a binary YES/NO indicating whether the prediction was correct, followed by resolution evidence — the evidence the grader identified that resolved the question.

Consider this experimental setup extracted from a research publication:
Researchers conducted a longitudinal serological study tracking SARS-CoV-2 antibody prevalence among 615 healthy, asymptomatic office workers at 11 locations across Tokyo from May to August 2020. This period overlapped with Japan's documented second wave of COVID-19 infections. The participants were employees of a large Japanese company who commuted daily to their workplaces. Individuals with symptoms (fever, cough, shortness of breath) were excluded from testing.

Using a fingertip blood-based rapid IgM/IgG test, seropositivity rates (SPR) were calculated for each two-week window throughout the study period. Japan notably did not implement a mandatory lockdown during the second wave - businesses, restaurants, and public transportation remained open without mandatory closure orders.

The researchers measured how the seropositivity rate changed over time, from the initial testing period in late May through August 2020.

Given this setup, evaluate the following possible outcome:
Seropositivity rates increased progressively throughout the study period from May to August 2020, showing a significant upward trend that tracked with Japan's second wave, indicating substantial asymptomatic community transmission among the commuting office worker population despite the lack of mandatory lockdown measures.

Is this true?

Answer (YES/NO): YES